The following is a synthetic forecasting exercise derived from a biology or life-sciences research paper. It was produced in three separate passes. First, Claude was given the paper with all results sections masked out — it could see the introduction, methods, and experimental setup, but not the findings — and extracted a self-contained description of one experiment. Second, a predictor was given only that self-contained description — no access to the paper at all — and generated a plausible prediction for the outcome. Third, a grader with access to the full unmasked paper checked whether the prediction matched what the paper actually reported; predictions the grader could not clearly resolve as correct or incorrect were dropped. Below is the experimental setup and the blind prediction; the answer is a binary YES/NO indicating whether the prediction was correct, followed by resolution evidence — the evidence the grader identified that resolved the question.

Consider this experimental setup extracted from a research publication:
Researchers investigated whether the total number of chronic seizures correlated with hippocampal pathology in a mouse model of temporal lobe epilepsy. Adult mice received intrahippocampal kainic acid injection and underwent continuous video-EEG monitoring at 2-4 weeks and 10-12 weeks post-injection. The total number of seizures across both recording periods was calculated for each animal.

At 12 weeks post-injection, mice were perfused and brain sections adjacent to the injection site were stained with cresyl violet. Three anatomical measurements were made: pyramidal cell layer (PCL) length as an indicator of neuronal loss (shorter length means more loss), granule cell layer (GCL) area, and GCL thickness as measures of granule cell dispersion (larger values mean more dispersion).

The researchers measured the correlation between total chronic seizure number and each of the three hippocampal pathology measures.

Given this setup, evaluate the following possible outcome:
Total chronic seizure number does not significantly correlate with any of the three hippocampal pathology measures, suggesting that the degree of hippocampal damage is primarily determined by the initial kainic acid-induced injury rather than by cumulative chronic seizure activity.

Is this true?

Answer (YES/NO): YES